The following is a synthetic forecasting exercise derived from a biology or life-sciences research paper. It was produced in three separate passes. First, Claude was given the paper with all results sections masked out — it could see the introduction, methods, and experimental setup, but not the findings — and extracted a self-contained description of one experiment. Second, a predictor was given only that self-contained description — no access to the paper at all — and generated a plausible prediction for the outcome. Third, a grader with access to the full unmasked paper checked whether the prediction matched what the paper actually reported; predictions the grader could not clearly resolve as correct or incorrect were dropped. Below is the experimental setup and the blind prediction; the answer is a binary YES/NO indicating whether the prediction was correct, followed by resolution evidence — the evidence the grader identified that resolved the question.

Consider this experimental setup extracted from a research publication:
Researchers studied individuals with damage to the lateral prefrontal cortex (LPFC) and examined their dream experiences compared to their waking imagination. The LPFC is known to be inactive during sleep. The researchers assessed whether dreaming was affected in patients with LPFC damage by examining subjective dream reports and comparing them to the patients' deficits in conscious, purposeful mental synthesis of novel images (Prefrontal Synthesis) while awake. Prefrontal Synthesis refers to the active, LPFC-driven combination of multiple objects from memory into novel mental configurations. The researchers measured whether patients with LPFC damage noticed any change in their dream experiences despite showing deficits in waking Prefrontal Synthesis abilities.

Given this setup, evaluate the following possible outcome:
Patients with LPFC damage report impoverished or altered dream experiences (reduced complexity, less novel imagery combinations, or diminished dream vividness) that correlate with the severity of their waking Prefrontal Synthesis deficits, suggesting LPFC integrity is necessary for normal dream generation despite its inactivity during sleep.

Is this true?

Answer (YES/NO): NO